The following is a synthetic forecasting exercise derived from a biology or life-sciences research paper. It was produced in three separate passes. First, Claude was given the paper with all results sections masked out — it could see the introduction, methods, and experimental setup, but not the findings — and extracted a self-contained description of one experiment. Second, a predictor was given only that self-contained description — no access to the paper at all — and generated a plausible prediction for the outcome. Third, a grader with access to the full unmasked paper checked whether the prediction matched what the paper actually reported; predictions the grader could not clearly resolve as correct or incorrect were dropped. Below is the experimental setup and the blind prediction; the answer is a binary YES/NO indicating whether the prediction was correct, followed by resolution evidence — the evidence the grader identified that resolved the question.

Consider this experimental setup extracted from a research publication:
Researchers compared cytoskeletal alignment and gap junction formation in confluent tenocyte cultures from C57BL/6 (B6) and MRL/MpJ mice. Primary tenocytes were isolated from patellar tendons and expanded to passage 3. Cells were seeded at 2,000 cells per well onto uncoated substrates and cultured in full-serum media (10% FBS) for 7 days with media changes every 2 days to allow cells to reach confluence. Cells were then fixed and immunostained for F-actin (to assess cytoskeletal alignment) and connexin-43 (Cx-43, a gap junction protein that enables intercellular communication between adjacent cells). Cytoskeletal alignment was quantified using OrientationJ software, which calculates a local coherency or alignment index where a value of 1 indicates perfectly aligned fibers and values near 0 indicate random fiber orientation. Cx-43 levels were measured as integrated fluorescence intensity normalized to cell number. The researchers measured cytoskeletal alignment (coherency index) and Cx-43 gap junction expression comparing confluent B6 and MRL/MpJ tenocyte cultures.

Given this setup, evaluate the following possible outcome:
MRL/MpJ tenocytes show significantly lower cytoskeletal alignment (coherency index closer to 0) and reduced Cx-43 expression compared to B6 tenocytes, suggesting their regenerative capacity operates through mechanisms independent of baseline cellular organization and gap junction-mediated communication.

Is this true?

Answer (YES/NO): NO